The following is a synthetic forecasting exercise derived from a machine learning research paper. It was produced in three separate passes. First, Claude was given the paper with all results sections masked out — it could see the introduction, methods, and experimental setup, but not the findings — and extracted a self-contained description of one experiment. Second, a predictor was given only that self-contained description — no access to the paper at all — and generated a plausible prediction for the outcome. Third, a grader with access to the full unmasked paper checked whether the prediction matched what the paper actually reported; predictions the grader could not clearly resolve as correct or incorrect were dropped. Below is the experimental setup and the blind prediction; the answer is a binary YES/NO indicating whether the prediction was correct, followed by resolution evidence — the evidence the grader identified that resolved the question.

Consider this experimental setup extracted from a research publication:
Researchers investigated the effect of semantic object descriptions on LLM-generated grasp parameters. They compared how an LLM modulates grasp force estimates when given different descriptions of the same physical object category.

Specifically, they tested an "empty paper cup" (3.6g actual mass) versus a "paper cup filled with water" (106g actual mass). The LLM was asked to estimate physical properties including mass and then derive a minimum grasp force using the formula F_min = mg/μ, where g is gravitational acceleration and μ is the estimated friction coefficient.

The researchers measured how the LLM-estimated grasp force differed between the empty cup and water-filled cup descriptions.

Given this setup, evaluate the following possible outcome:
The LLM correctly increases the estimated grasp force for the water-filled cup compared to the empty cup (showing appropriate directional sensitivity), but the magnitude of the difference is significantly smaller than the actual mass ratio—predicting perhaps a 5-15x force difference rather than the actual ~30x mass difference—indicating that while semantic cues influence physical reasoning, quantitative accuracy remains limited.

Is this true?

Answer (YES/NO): NO